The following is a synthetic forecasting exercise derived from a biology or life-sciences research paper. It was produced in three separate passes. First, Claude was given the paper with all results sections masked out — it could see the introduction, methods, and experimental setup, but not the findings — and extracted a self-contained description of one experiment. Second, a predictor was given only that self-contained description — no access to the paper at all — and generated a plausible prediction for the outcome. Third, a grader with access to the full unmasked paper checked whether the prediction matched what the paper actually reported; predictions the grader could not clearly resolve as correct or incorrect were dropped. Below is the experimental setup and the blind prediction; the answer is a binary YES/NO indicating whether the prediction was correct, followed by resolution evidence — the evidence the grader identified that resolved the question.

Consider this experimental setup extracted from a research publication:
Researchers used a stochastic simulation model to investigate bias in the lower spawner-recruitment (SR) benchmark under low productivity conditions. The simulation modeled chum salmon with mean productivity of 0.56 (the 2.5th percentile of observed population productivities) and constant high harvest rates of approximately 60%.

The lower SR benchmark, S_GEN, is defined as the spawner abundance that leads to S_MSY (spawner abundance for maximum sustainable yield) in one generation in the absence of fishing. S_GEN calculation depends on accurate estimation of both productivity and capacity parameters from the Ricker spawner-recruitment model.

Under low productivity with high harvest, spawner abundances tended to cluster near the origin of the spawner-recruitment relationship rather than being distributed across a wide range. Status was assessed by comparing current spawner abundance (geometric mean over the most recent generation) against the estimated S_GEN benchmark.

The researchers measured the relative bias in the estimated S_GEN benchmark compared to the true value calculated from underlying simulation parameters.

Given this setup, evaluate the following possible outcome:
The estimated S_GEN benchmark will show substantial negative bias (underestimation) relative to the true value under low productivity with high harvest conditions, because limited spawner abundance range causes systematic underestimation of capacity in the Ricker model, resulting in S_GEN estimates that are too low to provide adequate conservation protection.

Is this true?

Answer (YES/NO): YES